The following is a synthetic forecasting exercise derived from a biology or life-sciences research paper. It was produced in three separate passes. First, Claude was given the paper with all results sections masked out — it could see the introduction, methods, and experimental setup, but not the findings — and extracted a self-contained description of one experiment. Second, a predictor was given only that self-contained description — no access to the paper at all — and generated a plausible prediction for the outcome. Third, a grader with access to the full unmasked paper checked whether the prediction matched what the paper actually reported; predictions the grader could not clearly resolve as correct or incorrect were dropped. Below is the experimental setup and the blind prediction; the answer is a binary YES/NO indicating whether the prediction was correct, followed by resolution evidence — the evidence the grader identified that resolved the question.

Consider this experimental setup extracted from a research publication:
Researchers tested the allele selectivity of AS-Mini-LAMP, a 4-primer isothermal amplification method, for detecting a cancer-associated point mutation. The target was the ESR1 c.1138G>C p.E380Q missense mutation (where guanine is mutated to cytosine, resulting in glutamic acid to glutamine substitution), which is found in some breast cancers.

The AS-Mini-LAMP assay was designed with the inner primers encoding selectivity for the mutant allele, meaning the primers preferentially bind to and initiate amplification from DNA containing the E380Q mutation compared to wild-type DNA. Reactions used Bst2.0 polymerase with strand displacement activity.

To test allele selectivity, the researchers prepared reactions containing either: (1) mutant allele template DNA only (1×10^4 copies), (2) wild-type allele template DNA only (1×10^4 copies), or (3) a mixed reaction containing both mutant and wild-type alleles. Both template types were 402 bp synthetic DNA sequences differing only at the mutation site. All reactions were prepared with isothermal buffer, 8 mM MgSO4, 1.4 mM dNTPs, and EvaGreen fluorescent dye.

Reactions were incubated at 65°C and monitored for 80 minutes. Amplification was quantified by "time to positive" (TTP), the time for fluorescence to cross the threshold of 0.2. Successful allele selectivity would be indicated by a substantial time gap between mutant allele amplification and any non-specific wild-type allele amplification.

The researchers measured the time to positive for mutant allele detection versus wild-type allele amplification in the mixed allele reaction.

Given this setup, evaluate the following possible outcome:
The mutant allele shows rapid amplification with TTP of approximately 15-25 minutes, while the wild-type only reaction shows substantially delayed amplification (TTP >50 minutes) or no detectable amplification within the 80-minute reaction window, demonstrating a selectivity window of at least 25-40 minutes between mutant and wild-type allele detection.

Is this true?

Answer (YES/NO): NO